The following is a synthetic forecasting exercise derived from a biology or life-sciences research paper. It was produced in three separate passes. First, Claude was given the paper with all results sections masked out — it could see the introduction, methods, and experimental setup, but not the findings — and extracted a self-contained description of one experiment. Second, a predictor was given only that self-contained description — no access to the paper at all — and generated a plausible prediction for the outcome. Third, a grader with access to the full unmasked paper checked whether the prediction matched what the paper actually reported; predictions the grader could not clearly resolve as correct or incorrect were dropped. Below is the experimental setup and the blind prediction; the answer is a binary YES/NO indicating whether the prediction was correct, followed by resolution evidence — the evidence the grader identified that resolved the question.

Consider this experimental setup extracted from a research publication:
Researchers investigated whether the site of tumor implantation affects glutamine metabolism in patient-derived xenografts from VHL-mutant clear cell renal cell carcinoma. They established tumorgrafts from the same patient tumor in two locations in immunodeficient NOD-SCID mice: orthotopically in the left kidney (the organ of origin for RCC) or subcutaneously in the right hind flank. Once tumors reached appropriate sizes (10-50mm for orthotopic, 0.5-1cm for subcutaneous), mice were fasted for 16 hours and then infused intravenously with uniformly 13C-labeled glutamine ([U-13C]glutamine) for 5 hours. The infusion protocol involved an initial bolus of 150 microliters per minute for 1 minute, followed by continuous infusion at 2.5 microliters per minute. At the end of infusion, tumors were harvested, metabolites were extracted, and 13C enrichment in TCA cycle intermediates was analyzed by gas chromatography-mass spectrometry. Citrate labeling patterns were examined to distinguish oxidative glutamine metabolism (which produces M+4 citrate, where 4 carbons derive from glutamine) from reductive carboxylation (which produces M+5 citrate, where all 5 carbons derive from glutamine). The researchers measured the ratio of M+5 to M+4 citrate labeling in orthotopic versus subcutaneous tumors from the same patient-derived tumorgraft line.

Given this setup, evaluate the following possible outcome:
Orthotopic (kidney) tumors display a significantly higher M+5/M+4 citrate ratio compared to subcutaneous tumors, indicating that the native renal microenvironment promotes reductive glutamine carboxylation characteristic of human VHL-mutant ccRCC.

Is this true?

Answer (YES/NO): NO